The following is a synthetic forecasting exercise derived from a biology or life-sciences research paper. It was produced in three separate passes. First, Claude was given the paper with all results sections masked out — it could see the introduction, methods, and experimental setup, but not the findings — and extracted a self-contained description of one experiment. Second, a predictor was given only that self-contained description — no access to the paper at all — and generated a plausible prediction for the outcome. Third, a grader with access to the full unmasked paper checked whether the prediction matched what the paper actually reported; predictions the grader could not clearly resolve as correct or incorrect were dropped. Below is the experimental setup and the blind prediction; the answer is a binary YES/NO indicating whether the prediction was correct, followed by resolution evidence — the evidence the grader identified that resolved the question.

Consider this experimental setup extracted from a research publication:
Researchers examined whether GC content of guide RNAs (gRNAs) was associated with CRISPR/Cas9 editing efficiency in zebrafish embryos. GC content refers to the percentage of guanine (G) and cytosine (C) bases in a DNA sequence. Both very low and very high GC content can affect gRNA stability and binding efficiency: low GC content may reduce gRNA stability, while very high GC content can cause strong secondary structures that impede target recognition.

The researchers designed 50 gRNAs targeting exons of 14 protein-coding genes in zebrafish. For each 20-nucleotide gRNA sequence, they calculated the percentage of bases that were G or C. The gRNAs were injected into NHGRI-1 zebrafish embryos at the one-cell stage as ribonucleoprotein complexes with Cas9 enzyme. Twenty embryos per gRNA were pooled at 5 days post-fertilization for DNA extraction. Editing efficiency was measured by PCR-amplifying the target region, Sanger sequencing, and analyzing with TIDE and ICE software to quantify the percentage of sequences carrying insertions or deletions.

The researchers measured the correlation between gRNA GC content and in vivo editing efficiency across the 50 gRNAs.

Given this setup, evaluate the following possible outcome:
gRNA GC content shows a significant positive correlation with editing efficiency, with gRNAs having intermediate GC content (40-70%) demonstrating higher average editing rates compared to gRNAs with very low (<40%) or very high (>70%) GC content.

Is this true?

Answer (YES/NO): NO